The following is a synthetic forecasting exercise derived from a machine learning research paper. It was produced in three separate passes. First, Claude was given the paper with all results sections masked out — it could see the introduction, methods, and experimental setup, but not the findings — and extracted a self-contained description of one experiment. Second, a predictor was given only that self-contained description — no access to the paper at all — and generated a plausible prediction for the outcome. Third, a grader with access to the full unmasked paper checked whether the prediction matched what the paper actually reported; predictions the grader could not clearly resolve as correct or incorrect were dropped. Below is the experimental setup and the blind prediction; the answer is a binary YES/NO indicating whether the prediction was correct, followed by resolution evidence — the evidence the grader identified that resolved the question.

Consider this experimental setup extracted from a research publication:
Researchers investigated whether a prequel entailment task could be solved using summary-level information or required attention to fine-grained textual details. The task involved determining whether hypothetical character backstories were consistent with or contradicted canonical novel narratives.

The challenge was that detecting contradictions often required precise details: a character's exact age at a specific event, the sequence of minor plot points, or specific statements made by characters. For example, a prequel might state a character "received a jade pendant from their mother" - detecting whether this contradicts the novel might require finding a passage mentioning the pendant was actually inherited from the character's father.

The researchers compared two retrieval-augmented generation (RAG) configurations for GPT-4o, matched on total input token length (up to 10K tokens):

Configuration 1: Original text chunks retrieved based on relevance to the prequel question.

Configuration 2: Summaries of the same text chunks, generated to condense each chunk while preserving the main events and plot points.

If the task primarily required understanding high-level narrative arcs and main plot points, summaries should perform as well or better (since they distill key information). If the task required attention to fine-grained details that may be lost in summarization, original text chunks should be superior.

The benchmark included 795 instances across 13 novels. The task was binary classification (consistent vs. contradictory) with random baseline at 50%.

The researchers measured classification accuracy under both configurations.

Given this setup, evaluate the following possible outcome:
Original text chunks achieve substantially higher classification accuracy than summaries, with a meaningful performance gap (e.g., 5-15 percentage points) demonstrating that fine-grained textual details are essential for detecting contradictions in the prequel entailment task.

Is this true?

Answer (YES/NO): NO